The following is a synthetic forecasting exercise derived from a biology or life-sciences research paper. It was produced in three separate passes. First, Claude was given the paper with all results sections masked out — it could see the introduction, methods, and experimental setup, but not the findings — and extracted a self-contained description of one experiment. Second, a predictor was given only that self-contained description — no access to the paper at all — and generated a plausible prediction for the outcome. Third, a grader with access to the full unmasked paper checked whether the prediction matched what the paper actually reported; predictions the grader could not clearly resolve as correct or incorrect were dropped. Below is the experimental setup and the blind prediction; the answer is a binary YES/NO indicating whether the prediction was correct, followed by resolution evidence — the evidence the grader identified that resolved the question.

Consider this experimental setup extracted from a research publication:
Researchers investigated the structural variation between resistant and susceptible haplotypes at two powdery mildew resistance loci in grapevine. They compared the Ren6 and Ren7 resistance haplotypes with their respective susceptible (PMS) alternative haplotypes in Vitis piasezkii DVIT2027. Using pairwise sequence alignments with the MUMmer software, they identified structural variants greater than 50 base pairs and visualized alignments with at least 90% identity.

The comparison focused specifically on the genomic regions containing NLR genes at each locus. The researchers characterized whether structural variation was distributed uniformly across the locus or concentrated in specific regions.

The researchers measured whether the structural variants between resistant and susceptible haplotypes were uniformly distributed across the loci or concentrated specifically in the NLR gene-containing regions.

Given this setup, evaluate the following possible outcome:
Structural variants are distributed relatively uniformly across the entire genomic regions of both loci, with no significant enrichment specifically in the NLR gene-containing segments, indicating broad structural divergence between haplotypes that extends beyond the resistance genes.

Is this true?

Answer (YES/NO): NO